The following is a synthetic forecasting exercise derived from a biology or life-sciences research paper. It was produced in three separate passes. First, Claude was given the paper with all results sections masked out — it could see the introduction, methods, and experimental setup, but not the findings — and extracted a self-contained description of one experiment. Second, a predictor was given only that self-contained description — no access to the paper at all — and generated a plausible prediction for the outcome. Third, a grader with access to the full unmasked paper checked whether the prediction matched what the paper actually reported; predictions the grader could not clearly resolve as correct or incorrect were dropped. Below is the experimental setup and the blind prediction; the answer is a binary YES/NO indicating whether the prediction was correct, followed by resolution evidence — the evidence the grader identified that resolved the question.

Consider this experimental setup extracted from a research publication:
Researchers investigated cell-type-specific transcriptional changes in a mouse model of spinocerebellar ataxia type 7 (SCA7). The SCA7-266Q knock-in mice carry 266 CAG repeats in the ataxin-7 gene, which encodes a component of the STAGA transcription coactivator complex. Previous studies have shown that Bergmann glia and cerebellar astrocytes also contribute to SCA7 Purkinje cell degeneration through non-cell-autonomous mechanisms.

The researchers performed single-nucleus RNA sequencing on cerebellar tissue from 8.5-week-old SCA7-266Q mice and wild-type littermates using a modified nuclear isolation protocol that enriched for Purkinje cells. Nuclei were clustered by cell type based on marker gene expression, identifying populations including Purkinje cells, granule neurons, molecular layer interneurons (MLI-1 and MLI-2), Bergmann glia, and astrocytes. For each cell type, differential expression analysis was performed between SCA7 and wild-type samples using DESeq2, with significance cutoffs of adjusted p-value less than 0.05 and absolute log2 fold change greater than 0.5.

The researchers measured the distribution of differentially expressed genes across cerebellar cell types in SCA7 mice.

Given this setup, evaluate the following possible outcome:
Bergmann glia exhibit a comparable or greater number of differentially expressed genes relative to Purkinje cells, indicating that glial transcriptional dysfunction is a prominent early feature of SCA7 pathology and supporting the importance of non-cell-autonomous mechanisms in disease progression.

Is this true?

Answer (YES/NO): NO